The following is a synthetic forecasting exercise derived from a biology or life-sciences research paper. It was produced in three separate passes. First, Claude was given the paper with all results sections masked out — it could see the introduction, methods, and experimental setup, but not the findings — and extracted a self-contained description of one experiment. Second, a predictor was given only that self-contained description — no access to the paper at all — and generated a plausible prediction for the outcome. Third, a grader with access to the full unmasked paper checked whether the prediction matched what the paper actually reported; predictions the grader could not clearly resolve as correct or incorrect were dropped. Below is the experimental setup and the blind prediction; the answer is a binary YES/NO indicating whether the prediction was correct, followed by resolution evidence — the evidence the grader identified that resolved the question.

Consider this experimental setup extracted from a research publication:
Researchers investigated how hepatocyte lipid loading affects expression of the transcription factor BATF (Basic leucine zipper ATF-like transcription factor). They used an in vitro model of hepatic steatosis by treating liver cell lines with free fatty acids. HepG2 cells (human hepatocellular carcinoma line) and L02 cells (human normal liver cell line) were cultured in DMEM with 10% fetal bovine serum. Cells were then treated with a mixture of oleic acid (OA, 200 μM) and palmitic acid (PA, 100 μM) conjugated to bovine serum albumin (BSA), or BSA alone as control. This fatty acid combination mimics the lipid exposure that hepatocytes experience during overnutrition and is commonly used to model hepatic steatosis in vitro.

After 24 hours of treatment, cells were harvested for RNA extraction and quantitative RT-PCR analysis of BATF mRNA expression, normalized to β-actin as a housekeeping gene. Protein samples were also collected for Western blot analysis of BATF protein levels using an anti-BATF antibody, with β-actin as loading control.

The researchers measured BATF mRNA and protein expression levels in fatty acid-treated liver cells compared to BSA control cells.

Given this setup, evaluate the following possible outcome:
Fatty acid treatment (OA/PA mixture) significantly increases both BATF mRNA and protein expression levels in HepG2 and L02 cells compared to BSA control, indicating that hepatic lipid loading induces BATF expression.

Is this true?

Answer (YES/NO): NO